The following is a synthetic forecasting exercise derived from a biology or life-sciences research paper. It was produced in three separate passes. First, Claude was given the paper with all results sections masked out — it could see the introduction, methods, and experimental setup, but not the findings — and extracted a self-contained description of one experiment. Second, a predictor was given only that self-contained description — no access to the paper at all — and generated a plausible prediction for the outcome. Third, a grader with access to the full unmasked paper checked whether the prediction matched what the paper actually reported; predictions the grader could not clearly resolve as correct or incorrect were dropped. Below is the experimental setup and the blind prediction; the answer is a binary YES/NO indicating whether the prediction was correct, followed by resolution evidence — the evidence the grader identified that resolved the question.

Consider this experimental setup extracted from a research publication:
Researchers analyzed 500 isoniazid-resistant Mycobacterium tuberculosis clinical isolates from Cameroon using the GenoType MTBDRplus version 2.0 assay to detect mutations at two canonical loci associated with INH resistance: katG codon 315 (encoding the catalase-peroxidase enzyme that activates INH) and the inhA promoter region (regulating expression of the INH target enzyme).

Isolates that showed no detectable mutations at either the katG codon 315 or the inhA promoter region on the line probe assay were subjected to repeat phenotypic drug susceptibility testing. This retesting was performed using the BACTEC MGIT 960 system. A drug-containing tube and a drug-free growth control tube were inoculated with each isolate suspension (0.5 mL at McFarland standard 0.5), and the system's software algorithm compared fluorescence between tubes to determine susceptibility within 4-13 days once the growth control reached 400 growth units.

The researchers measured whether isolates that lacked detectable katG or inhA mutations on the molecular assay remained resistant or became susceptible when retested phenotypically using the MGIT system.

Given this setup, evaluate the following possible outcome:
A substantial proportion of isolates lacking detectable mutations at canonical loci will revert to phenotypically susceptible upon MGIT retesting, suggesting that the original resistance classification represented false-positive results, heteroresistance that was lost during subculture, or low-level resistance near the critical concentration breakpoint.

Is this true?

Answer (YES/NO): YES